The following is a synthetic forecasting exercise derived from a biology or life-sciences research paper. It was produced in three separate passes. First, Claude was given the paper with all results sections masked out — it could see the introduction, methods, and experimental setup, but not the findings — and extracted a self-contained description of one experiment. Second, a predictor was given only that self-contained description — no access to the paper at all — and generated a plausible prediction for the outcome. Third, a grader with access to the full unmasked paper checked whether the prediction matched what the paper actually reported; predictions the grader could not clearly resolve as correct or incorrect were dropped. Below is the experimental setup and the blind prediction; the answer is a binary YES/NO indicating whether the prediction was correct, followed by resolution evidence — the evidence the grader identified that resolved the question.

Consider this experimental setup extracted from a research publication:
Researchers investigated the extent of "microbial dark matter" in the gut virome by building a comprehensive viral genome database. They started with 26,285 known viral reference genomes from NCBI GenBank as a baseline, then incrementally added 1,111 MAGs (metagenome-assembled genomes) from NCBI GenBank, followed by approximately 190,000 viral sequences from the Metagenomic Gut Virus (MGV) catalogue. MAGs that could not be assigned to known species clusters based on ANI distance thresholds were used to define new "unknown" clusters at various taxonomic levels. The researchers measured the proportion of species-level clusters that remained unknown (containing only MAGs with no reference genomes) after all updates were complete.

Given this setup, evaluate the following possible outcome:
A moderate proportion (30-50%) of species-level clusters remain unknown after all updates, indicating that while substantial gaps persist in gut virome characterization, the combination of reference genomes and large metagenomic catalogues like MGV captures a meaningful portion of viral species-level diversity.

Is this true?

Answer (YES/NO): NO